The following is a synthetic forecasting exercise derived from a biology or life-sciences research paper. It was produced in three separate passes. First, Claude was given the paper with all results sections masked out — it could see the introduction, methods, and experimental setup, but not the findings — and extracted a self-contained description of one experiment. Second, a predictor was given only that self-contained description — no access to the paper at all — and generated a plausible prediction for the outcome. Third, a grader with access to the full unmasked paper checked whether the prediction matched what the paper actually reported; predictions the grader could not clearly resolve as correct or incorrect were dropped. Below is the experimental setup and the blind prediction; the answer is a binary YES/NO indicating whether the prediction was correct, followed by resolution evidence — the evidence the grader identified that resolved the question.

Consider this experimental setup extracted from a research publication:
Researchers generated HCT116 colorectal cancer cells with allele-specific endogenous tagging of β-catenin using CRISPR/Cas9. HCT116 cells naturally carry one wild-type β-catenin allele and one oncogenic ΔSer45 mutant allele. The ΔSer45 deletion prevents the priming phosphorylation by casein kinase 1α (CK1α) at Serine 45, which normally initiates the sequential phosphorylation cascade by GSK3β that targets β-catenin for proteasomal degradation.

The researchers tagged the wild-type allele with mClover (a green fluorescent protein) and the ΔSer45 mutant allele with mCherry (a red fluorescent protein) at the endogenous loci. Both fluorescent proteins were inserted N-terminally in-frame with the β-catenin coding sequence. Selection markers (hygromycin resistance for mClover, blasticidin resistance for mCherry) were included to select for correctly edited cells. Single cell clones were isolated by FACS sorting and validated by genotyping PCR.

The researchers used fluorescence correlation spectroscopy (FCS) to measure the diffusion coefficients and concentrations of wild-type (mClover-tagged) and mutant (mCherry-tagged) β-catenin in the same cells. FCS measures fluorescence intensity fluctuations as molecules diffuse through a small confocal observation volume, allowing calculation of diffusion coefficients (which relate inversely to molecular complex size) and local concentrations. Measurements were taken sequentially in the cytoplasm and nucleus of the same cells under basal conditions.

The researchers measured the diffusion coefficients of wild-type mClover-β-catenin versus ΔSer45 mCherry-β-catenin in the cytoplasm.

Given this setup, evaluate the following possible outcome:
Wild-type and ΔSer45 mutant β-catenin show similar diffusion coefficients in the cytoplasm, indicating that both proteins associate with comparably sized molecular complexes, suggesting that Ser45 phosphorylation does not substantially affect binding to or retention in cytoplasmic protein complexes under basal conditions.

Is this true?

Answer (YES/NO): NO